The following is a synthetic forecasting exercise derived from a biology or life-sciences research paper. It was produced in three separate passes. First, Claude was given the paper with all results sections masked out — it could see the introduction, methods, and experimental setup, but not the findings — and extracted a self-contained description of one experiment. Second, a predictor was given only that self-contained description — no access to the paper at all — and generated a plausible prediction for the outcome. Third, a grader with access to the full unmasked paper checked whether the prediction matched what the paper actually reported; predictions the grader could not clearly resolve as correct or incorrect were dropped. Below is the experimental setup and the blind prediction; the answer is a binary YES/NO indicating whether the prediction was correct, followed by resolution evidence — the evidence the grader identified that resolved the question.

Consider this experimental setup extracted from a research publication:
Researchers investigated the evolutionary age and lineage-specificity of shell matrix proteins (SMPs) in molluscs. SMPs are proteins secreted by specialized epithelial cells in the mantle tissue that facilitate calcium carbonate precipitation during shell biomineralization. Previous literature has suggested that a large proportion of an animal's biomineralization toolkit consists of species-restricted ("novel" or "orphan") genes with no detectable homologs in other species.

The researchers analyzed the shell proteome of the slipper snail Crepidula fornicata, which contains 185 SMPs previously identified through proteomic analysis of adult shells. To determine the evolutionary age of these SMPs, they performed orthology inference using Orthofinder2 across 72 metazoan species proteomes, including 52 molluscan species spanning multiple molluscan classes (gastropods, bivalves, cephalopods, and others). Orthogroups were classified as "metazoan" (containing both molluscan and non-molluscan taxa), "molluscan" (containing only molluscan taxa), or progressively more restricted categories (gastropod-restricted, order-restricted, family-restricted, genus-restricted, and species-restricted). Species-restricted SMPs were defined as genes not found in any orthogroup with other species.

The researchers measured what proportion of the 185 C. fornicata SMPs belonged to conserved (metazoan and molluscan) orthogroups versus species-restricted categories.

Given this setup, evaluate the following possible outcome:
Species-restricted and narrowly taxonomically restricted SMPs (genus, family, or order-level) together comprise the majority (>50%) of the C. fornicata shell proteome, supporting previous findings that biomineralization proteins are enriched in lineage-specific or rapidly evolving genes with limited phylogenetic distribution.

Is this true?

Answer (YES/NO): NO